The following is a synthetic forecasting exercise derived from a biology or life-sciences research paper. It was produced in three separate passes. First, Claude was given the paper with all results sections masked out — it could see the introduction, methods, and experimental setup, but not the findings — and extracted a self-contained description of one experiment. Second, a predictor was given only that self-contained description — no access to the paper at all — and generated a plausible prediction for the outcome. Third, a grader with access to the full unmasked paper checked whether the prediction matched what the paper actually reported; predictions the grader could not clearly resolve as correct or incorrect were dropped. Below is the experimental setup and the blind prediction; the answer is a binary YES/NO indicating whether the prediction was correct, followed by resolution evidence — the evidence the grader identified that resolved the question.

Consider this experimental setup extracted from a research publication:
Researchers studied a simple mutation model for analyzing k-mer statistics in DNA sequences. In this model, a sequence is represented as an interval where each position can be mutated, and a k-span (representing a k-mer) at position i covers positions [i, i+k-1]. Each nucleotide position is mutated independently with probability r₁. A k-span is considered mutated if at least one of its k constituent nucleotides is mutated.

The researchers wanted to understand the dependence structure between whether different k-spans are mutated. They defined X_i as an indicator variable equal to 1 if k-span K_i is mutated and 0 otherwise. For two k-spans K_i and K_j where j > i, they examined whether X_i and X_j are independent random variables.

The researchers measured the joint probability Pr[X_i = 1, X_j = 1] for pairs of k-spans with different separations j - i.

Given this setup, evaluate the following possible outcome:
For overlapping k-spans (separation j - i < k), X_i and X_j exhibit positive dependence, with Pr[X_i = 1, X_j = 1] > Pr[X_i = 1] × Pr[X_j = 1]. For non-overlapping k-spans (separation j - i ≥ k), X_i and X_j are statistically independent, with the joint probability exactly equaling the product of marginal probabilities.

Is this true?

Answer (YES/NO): YES